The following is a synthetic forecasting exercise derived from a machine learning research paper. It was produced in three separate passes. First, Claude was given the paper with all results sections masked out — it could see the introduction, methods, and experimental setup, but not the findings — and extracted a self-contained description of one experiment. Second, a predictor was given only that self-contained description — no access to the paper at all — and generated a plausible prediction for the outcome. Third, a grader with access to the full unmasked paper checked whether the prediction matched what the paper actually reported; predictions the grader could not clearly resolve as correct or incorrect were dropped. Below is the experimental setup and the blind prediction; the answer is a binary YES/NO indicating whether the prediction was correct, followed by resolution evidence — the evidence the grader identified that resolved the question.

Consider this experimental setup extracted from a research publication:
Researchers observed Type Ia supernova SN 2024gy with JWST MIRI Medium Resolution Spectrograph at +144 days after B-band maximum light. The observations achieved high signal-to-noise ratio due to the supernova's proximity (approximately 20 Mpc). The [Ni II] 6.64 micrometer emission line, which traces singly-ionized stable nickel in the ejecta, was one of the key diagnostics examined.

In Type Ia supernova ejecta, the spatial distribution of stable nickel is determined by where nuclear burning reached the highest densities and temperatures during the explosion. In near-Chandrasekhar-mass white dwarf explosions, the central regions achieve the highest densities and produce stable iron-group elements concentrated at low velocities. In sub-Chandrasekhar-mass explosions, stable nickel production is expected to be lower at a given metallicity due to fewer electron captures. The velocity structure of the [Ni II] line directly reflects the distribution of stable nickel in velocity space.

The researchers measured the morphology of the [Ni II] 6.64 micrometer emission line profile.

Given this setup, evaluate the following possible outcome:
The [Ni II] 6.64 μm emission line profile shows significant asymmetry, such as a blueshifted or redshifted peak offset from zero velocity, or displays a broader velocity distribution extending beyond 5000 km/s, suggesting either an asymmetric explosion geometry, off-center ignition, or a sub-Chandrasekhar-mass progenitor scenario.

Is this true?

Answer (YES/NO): NO